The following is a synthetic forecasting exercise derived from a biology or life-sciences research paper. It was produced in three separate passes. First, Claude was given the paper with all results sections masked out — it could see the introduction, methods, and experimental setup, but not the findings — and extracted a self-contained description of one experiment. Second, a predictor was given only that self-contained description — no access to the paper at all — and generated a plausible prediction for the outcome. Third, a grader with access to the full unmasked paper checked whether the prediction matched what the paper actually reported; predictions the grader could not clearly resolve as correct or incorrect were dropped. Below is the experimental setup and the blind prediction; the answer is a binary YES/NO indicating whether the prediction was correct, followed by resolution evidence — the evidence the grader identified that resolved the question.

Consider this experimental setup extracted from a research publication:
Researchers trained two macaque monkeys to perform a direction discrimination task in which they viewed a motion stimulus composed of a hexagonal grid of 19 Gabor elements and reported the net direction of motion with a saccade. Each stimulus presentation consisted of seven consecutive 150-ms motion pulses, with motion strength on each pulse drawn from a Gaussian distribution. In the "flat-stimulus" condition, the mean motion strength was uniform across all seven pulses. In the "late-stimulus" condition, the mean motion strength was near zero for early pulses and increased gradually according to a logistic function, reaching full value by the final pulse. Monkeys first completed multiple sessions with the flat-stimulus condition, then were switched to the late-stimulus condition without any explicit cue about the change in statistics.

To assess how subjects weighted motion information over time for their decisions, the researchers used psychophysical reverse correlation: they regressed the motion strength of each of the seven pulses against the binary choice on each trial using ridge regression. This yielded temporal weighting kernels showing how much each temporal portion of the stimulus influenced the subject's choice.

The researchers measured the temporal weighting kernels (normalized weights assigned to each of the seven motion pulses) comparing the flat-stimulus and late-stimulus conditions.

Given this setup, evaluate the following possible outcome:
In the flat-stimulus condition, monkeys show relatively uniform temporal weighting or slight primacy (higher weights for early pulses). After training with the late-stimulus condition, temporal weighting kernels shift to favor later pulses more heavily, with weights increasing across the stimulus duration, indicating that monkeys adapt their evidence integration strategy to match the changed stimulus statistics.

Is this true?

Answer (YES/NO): YES